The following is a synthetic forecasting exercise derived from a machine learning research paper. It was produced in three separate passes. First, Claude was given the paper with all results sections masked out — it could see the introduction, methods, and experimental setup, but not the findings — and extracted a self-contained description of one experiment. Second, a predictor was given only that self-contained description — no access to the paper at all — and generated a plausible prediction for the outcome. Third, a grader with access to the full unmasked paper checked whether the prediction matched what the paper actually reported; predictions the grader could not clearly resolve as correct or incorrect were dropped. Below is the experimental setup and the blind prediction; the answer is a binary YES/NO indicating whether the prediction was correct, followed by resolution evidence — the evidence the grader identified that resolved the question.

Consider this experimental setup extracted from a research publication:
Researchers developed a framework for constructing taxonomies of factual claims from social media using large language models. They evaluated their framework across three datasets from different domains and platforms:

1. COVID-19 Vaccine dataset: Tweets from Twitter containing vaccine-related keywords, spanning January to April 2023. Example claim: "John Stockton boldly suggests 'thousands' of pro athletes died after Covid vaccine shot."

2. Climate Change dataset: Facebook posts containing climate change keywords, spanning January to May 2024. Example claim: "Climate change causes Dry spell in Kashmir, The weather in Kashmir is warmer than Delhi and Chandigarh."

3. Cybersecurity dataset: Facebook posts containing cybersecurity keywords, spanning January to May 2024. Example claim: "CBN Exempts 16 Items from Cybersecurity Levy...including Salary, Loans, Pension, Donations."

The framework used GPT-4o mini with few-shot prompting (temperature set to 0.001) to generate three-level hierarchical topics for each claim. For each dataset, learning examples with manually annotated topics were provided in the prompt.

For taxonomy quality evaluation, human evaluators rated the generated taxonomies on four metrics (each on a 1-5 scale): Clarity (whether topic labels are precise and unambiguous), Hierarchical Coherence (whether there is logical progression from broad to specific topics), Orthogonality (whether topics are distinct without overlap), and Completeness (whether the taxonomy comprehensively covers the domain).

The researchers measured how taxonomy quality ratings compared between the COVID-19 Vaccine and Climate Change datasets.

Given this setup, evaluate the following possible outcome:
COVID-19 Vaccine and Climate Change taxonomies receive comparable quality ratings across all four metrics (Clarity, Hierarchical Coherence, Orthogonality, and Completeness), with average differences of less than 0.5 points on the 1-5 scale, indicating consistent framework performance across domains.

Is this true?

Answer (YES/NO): YES